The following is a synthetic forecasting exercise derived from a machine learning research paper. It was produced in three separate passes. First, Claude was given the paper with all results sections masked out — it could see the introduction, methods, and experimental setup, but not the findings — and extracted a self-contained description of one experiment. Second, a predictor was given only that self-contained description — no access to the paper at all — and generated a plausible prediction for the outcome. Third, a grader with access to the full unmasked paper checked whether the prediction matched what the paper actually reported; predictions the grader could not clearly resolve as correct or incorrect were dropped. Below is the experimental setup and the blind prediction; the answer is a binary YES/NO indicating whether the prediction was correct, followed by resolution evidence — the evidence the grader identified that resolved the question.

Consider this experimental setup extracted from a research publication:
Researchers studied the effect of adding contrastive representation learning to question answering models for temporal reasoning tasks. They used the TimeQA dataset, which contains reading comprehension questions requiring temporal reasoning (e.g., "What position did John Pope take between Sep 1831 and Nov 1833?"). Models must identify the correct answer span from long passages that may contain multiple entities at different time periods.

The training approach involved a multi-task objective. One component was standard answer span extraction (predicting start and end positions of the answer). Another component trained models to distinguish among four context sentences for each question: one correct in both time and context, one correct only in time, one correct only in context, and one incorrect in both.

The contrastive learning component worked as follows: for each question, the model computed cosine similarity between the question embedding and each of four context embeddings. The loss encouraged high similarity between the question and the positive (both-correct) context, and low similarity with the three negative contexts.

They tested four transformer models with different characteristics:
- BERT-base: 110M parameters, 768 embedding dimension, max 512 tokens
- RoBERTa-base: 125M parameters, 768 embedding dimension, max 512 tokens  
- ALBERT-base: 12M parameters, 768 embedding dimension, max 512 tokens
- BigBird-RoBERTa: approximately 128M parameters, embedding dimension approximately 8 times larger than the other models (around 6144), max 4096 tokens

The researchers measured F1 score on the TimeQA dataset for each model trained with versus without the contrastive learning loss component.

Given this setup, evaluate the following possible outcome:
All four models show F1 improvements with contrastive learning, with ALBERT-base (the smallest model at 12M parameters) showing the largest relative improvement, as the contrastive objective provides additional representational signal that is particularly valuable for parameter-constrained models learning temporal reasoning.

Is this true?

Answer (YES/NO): NO